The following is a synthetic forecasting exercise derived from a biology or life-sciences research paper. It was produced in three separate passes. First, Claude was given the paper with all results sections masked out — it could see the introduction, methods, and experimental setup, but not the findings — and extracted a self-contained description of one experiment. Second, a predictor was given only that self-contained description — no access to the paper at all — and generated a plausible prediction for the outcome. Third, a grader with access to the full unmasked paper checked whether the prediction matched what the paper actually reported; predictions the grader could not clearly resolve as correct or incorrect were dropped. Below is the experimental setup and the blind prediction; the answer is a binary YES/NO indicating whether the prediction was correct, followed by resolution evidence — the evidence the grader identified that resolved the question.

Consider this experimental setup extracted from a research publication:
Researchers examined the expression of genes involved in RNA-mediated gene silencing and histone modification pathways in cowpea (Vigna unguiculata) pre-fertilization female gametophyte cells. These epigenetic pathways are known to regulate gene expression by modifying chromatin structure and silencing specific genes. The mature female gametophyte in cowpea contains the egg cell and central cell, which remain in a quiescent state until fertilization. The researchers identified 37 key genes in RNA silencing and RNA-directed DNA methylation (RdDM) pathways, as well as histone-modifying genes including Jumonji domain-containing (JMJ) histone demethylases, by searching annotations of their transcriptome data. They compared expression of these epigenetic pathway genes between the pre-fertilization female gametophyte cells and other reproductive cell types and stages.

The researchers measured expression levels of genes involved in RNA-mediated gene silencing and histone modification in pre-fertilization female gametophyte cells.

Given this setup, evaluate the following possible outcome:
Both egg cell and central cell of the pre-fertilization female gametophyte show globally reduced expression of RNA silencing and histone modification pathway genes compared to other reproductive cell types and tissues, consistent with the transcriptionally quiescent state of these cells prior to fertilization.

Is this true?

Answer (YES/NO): NO